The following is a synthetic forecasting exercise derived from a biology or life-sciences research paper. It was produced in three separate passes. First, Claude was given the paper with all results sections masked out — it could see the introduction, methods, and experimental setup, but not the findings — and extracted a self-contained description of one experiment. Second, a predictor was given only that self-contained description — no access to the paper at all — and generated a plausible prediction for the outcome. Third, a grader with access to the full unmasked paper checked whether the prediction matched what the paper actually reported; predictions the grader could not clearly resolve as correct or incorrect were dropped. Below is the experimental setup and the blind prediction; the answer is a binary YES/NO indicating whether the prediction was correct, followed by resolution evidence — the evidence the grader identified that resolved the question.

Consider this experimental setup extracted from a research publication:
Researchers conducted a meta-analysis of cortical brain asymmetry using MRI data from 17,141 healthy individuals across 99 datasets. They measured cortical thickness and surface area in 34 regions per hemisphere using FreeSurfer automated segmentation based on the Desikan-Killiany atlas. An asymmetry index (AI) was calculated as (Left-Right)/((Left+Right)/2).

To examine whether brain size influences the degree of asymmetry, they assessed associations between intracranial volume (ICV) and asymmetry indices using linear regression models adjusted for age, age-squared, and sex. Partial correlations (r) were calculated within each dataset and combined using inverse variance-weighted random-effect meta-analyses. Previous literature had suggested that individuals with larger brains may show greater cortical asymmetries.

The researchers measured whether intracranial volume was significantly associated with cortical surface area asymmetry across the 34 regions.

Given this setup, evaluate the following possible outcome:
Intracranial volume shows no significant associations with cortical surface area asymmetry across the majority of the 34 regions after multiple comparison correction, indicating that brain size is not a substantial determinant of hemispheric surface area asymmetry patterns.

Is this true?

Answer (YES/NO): NO